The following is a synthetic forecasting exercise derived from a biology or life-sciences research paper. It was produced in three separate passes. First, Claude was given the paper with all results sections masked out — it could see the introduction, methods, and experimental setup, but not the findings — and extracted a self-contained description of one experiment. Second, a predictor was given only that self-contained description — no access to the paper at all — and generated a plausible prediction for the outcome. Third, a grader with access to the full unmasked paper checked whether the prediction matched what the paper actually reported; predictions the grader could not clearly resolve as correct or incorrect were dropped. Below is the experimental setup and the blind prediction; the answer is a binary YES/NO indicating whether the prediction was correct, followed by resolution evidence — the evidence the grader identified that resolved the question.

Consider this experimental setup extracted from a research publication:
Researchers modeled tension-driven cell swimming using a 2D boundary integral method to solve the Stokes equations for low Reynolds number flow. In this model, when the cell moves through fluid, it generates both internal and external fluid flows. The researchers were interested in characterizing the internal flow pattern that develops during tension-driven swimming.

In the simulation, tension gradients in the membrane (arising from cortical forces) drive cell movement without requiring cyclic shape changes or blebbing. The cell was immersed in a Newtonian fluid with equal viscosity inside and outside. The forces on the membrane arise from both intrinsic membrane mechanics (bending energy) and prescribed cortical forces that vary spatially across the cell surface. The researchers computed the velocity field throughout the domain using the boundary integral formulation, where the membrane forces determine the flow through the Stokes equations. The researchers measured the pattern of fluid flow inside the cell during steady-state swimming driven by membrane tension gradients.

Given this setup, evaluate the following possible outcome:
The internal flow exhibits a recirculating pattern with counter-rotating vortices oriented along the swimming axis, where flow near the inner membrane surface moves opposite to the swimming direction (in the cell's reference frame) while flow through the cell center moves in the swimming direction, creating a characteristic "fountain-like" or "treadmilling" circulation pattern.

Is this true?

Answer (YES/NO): YES